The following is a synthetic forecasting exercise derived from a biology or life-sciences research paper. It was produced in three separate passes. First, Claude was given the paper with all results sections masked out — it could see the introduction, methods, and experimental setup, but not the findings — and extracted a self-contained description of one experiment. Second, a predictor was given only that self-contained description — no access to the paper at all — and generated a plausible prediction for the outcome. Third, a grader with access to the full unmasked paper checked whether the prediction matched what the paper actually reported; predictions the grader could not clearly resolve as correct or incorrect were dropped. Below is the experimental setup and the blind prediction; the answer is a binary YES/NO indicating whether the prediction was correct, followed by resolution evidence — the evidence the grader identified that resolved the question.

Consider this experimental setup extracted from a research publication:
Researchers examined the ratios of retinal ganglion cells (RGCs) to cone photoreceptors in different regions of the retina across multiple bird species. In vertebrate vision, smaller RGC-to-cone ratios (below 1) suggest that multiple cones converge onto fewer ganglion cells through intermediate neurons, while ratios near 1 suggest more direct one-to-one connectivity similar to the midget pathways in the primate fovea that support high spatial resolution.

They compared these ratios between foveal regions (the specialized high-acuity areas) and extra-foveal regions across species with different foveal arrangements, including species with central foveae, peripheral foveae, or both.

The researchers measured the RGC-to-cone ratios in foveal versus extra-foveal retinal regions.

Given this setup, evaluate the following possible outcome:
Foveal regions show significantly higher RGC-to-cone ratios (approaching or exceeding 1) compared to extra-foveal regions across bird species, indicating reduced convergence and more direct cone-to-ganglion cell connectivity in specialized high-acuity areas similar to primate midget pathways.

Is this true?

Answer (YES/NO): NO